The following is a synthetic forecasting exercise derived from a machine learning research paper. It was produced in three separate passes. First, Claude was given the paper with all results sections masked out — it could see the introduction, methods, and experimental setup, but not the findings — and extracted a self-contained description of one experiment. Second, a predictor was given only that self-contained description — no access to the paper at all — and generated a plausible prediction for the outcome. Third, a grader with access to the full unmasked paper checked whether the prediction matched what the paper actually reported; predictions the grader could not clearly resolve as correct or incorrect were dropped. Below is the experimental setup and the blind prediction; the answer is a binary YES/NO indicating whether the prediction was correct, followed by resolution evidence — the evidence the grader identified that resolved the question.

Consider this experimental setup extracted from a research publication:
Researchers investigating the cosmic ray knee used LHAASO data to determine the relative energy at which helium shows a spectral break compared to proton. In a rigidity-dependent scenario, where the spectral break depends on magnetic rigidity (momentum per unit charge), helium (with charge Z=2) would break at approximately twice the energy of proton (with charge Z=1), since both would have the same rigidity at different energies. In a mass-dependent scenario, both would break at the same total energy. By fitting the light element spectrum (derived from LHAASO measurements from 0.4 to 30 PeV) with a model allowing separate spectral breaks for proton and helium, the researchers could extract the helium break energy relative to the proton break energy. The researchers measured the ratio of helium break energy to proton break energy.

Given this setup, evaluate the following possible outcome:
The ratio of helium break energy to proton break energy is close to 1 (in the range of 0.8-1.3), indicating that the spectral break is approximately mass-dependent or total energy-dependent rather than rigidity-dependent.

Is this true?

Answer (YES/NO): NO